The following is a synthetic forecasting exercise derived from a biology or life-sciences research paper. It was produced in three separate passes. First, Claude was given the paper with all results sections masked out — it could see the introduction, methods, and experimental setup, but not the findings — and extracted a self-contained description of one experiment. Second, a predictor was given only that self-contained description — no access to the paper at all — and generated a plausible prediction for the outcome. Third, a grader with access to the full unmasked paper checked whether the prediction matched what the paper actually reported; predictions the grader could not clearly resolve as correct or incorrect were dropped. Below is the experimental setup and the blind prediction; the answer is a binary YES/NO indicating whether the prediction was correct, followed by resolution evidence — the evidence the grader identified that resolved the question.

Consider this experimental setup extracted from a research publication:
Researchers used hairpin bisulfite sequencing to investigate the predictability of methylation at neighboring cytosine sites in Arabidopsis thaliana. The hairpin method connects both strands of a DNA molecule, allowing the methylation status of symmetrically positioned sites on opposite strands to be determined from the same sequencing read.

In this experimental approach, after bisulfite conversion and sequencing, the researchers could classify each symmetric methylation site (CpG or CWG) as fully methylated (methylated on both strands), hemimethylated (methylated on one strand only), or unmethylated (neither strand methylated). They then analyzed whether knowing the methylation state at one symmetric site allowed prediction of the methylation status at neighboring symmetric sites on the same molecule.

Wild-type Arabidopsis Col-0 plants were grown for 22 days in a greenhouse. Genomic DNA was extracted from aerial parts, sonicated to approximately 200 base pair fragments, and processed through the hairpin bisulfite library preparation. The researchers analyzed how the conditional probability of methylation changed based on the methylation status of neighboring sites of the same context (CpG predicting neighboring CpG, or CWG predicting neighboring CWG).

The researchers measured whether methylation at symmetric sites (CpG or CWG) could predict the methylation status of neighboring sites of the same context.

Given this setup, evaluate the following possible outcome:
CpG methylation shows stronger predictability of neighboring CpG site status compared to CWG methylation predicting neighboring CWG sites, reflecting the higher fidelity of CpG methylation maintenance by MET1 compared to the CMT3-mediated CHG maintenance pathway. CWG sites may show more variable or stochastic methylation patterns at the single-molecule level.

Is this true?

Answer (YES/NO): YES